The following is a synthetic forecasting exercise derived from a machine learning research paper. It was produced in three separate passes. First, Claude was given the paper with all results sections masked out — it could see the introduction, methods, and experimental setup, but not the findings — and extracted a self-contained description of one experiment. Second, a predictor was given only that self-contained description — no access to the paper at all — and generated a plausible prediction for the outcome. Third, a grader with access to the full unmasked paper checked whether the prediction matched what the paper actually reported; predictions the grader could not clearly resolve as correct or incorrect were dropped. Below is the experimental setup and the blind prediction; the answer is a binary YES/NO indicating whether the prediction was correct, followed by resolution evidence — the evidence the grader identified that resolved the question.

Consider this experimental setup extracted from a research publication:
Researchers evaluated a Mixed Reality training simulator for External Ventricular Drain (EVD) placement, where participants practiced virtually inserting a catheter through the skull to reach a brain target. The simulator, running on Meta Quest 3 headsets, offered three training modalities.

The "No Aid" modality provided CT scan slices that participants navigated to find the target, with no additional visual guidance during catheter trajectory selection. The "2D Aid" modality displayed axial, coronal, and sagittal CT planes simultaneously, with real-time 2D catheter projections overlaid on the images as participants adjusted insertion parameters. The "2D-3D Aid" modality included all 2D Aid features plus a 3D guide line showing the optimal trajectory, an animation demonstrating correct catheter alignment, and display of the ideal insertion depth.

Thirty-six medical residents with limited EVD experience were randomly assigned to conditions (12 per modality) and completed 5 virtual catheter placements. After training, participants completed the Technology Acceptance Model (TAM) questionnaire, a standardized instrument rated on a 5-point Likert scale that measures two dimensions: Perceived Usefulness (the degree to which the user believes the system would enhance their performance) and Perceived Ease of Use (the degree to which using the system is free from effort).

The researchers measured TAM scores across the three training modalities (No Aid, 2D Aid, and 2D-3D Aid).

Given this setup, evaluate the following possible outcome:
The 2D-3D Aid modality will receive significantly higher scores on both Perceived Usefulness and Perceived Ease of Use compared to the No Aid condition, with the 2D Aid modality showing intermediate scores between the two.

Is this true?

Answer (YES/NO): NO